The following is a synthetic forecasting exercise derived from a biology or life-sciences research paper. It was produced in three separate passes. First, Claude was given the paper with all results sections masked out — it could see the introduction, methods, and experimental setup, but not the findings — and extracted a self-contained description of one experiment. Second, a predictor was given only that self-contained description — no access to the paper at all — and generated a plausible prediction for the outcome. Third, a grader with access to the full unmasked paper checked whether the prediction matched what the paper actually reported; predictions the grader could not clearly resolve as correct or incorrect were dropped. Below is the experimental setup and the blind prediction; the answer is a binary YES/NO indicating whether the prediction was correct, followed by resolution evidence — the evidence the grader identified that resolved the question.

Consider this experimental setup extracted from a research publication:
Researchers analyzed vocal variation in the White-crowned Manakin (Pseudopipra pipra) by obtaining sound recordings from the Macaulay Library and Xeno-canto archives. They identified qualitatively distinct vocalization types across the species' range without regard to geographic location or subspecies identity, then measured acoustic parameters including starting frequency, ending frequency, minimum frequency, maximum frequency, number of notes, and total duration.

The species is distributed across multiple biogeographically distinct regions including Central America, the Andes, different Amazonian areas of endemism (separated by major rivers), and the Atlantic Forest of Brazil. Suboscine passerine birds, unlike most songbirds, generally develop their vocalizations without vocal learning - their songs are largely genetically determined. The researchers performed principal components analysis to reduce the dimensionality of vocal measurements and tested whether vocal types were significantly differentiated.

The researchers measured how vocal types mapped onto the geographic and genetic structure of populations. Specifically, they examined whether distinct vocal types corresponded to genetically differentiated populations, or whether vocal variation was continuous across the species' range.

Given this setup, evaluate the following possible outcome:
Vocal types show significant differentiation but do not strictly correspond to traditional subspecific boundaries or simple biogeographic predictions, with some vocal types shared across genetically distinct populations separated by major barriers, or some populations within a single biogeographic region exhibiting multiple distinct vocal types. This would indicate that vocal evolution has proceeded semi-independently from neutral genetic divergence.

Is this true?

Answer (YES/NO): NO